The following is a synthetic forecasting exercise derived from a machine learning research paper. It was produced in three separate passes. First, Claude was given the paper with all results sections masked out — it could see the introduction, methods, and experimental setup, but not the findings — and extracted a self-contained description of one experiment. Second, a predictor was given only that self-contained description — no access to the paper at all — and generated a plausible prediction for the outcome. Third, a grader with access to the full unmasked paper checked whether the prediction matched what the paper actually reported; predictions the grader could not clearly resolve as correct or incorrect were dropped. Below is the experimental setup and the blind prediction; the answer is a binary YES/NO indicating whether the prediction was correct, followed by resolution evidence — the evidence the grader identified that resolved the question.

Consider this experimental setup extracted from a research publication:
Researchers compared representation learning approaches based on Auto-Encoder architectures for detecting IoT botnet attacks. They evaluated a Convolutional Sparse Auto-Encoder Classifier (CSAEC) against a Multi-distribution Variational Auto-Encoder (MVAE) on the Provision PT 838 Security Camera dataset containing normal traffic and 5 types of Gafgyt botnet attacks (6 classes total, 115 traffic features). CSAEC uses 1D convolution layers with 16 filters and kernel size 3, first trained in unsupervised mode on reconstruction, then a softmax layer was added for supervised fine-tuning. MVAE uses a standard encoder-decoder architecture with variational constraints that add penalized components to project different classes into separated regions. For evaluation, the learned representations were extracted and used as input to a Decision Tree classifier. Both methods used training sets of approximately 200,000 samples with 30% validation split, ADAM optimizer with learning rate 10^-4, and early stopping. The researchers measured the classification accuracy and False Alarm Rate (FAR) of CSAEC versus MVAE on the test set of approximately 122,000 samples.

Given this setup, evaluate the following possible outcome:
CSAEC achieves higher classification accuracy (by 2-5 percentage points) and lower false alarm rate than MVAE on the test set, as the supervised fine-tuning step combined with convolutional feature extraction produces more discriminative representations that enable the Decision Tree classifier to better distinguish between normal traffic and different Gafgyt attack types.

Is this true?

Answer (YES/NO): NO